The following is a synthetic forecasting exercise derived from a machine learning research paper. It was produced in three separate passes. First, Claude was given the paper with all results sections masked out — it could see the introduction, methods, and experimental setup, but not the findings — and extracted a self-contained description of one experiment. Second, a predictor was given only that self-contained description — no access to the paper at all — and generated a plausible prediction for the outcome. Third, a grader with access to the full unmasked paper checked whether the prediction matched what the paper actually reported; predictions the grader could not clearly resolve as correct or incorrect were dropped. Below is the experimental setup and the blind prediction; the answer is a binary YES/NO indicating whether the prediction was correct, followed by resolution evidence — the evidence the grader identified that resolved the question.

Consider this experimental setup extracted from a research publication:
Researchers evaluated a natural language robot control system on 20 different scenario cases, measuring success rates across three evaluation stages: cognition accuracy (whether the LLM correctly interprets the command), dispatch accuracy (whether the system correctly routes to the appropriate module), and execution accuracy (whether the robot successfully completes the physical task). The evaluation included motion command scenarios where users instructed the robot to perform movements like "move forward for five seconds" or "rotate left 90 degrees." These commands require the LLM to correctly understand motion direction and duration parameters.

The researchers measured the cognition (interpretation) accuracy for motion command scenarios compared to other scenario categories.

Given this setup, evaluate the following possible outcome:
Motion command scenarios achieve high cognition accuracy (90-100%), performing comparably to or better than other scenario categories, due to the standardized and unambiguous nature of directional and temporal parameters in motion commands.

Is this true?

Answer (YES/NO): NO